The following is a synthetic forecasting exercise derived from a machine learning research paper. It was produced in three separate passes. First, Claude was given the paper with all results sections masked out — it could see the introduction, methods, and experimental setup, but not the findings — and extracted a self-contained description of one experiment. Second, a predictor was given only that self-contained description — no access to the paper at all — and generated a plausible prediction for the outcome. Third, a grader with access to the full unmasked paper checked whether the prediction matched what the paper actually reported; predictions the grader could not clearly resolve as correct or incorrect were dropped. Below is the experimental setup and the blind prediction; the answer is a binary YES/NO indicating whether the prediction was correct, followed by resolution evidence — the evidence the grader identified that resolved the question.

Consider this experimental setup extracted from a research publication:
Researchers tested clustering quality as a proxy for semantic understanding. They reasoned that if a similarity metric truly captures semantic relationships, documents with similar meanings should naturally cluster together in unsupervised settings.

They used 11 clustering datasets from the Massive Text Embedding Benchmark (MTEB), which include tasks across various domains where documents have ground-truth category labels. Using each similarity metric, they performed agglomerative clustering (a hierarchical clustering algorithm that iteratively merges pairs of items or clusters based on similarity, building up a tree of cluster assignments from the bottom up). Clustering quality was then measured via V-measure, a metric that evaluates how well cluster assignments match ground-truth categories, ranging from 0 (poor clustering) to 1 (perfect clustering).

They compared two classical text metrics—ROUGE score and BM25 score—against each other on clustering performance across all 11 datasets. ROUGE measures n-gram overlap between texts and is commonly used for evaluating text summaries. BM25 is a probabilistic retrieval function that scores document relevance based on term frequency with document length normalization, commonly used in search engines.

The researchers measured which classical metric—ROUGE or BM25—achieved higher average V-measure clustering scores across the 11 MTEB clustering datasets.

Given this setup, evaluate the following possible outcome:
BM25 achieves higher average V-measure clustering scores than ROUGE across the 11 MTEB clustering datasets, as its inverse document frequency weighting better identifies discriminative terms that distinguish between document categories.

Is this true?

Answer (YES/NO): YES